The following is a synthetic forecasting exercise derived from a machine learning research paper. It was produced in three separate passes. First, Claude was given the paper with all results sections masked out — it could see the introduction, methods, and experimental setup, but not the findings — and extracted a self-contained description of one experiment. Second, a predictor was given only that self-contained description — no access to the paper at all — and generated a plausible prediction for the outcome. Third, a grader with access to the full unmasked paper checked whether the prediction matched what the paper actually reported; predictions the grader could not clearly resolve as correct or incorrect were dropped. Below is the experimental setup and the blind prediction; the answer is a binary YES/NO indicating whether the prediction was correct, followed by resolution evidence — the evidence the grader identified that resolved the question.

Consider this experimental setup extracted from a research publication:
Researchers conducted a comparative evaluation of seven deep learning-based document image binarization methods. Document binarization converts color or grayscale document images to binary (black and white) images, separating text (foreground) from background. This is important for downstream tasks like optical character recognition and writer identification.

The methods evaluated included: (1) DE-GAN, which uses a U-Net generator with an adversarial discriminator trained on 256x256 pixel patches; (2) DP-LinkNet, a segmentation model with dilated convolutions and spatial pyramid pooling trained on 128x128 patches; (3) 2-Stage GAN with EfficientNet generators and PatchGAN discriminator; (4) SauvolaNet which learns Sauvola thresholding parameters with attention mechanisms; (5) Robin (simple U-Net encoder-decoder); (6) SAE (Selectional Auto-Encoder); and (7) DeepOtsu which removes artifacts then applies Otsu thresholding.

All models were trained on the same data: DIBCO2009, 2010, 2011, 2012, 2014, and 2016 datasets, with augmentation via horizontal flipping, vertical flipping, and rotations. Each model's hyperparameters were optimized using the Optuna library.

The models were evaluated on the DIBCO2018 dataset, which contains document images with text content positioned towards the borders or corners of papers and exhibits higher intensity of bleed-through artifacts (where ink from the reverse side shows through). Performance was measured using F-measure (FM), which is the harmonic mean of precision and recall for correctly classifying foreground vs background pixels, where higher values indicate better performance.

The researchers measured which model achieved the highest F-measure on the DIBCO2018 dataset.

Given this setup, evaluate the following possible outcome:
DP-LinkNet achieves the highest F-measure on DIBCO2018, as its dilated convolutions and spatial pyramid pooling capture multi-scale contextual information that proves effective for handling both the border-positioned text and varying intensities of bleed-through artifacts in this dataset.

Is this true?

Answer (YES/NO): NO